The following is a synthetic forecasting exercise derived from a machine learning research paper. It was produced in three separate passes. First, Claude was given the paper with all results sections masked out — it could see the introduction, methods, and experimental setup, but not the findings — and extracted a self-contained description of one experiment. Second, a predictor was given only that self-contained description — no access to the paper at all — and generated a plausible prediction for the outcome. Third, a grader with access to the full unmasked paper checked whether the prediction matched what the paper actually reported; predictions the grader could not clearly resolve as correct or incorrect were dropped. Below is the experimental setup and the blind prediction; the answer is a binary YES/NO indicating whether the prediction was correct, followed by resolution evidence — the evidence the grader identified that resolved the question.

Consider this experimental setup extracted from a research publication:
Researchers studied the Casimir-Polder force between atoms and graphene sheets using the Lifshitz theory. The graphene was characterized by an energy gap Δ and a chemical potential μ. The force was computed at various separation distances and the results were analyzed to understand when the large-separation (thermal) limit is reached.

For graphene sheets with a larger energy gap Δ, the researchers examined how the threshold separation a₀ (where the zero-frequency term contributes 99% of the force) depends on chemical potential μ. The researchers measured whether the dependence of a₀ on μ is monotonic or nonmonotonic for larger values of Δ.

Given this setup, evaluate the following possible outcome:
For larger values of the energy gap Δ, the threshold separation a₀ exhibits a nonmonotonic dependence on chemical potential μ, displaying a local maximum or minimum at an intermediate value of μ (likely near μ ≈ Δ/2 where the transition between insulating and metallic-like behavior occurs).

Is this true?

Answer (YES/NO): YES